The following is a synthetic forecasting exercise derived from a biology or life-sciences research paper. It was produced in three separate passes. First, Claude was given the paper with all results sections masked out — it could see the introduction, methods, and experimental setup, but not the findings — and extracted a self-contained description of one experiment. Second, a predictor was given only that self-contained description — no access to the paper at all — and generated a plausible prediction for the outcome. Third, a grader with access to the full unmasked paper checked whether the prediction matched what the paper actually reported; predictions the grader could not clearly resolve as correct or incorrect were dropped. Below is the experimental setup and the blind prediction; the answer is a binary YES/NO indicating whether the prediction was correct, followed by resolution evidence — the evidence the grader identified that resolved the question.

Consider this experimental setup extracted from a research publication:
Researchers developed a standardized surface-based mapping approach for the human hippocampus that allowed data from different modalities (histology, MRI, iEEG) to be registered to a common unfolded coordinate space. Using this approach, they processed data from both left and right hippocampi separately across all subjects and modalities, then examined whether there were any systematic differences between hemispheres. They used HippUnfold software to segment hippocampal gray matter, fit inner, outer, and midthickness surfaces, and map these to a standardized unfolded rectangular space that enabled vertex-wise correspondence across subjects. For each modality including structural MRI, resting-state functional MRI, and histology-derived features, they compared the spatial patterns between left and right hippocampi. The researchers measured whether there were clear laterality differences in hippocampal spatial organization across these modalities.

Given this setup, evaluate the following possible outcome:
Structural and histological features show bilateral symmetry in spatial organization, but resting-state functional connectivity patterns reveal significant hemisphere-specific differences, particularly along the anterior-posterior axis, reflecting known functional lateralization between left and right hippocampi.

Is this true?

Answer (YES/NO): NO